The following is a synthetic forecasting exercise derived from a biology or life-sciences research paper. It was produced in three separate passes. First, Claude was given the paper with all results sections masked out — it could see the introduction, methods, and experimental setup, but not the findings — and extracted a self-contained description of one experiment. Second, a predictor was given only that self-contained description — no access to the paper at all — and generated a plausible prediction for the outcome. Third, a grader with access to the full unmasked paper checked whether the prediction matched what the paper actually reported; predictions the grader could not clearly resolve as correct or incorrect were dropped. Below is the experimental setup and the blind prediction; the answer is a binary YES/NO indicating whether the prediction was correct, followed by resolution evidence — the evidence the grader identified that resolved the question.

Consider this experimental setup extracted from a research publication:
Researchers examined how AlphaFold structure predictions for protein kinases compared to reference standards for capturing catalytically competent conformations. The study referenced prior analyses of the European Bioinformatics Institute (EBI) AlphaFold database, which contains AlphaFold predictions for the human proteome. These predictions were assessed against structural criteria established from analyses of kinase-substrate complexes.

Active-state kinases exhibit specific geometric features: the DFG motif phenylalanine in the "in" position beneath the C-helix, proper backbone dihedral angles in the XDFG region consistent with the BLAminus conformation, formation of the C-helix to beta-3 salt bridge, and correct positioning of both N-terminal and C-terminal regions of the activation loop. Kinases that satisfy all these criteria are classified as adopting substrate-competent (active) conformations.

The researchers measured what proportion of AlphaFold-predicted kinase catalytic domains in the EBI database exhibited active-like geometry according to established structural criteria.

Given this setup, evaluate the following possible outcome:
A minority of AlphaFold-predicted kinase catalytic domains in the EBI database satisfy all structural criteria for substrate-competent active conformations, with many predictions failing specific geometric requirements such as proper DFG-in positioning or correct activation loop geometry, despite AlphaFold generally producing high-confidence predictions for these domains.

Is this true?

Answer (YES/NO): YES